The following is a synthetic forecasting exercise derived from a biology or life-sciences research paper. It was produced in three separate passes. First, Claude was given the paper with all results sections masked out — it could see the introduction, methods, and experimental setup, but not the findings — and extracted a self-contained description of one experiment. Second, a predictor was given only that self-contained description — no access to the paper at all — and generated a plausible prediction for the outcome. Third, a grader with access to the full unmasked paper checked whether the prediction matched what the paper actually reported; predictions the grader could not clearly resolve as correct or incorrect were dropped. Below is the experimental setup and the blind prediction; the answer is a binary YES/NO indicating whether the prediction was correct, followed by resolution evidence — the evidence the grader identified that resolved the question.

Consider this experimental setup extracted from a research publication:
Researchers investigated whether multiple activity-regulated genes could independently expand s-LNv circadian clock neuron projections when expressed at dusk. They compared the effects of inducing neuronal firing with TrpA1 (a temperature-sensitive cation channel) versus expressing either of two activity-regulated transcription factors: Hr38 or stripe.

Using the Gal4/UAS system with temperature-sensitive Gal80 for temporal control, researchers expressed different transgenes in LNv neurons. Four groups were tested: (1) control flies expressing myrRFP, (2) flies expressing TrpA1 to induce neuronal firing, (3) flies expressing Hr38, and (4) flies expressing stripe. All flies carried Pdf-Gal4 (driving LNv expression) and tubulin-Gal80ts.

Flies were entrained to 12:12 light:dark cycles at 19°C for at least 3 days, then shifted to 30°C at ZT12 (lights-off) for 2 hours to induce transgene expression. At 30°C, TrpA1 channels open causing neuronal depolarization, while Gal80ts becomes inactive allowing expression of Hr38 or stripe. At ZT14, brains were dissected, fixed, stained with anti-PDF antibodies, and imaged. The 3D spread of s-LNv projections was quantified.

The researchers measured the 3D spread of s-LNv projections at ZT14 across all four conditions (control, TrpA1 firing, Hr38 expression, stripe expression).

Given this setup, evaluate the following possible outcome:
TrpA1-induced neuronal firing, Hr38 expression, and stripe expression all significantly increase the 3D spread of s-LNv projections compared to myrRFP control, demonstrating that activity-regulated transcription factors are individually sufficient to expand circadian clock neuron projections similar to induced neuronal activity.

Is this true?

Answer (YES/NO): YES